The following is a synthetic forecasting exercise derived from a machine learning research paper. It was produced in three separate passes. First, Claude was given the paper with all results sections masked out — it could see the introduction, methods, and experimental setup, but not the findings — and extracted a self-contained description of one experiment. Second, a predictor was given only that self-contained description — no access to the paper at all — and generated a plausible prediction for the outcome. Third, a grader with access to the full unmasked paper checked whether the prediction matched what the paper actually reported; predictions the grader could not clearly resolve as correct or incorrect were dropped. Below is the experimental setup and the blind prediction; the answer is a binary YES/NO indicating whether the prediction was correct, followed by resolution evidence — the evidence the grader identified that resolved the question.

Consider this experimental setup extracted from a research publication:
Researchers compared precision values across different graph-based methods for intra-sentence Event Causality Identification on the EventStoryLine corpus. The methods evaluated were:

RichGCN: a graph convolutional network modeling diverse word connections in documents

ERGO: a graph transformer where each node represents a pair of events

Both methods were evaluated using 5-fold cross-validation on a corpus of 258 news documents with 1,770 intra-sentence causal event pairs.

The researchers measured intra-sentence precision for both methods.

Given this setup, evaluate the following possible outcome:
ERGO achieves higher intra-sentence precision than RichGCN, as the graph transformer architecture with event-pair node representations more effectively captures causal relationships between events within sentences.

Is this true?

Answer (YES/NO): YES